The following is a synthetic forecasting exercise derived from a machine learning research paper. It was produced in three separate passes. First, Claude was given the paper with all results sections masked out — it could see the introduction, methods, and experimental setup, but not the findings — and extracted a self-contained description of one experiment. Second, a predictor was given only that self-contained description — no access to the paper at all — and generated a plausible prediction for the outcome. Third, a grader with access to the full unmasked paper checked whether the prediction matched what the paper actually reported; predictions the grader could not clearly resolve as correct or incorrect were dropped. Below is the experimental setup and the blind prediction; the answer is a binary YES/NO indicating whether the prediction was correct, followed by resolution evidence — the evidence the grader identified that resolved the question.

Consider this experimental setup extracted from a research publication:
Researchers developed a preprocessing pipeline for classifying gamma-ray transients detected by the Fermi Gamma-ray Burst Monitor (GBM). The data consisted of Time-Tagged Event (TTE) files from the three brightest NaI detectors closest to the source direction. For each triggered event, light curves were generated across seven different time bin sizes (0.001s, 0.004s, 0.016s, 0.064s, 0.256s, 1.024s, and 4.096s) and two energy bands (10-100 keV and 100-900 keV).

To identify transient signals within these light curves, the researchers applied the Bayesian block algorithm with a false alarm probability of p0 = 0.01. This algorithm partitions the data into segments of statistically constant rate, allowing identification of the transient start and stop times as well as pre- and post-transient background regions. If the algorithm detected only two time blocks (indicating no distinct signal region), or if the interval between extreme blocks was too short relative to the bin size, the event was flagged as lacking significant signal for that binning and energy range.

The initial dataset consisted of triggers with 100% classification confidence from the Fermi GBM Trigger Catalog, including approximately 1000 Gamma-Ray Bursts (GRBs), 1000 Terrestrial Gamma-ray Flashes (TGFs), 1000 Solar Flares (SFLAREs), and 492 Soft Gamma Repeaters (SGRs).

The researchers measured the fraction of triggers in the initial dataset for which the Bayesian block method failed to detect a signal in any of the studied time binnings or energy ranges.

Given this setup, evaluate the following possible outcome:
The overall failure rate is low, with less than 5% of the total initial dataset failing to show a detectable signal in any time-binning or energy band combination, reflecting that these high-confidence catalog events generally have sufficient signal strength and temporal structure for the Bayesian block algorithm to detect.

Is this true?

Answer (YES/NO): NO